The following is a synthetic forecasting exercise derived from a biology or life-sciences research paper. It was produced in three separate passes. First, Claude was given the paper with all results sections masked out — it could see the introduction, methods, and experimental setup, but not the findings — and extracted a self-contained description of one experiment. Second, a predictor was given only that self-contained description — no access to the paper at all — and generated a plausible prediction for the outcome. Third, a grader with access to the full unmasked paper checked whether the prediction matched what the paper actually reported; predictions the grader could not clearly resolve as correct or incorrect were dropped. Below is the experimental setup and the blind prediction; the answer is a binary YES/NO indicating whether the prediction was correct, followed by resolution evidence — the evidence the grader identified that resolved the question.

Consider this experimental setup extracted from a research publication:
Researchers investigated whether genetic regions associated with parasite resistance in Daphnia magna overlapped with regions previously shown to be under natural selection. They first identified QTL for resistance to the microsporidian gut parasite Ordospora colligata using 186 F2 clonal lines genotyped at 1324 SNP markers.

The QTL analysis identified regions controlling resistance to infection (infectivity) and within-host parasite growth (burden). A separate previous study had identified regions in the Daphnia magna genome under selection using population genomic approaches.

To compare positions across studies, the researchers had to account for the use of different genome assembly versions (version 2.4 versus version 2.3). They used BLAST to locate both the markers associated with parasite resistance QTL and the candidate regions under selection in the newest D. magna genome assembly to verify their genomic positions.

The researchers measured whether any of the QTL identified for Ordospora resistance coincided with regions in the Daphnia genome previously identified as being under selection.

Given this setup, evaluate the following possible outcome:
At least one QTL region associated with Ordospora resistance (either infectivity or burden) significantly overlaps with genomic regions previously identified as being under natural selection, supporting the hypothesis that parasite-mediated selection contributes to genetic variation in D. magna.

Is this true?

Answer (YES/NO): YES